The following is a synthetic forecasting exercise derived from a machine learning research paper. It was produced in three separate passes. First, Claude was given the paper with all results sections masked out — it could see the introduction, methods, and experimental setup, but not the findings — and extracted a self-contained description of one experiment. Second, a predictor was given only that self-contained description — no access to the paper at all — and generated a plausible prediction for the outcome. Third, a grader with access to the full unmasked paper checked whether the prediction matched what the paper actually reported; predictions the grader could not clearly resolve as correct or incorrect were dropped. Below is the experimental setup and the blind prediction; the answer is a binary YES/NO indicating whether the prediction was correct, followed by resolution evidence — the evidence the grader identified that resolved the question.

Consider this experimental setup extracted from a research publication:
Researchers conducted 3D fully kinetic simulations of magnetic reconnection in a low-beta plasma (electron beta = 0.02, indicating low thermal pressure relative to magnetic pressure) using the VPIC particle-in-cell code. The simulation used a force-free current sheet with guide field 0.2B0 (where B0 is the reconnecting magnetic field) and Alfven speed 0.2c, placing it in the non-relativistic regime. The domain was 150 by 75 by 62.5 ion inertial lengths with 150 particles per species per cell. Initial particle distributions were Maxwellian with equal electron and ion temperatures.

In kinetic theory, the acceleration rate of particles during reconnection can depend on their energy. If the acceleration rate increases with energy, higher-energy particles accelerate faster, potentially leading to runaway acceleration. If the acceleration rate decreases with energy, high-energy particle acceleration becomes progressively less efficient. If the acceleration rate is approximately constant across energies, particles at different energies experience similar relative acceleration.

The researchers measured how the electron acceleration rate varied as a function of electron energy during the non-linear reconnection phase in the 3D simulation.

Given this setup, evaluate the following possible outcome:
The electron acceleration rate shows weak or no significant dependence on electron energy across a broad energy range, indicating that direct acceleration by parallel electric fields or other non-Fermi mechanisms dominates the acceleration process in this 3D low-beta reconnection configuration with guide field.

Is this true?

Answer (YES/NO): NO